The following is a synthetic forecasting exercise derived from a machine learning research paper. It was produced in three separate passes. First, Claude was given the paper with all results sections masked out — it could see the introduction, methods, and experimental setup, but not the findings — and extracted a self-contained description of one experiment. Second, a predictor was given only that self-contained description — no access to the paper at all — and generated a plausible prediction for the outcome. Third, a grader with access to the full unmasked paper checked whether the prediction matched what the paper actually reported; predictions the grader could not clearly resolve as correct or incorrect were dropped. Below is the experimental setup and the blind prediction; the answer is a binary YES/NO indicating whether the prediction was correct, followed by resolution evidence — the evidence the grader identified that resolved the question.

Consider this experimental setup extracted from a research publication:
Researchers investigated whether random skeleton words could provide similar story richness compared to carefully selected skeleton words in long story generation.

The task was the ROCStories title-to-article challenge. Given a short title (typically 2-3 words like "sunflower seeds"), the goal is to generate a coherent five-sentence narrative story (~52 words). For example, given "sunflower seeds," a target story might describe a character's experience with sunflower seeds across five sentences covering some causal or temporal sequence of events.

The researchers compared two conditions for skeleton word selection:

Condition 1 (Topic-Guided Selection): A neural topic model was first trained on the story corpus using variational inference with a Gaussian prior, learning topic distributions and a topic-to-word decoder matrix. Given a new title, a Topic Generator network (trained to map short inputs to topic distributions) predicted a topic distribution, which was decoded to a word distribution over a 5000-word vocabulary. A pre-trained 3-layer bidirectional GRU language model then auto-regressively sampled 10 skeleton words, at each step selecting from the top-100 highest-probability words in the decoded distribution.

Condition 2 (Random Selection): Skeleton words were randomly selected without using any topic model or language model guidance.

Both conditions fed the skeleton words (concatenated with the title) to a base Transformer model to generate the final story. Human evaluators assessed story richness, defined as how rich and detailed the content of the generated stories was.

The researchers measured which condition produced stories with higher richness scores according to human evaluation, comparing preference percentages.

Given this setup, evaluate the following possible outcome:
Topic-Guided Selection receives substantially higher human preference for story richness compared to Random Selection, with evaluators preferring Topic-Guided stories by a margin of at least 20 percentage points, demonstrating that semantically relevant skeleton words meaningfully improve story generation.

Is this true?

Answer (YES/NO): NO